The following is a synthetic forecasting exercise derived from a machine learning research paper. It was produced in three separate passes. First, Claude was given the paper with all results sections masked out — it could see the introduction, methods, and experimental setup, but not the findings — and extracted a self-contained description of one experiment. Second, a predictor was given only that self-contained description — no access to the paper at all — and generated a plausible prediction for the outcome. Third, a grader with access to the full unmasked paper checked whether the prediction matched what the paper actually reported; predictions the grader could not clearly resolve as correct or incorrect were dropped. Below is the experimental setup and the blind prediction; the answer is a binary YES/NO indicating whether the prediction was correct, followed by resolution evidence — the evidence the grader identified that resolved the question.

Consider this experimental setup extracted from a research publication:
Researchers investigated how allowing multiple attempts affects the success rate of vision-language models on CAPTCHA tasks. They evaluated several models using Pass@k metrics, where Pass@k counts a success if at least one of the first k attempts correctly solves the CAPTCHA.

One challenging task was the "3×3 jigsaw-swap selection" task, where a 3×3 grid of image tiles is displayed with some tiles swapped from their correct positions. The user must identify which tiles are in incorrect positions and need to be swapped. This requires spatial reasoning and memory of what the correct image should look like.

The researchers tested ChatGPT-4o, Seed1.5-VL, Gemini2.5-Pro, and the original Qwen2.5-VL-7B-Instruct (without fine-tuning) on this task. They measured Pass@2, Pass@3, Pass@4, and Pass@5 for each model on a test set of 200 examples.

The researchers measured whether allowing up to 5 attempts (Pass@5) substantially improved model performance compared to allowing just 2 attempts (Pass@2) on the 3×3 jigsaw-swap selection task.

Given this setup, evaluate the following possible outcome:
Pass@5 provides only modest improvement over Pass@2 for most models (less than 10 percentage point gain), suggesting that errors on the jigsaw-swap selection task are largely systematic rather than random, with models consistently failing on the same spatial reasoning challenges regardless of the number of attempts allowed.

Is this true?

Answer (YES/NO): YES